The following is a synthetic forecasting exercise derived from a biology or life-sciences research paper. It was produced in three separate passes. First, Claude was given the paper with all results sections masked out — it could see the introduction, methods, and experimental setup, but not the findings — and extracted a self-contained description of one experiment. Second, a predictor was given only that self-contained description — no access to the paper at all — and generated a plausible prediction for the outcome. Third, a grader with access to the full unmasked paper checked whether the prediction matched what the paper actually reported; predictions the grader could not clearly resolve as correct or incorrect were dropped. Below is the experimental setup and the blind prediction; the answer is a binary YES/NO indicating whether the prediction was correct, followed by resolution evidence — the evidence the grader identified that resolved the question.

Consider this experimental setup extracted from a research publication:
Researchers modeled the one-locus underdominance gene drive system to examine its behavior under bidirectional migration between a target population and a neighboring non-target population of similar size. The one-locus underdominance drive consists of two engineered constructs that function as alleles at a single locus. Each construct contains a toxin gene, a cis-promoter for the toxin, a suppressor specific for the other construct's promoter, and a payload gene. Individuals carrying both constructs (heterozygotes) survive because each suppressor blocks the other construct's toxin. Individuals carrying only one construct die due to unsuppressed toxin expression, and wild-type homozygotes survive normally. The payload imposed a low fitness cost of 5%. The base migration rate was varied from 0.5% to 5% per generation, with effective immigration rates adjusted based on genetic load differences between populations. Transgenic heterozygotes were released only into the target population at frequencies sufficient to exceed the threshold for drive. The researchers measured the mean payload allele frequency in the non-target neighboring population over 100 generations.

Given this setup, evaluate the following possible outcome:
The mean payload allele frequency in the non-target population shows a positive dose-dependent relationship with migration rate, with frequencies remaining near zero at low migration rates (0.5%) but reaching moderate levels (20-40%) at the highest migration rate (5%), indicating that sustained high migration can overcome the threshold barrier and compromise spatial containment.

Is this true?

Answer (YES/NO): NO